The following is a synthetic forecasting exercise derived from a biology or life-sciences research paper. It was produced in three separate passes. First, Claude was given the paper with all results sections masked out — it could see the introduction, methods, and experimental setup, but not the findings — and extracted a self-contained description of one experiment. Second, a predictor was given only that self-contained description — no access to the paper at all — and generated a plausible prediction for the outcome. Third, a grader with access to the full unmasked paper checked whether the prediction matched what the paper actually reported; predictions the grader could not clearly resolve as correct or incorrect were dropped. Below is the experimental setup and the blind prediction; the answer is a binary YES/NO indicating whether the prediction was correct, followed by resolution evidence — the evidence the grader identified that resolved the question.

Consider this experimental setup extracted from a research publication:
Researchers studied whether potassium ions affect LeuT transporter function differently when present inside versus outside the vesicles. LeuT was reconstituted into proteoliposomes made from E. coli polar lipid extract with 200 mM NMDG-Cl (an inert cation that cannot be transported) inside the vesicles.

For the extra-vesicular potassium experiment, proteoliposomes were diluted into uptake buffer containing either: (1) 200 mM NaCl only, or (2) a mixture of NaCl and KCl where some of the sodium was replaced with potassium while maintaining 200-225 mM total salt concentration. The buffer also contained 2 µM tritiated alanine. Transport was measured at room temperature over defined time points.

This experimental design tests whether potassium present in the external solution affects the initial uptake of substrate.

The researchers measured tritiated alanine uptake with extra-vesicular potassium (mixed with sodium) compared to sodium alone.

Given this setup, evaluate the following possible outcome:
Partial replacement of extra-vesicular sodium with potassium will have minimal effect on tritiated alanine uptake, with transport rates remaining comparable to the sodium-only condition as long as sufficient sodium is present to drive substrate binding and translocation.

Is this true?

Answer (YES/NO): YES